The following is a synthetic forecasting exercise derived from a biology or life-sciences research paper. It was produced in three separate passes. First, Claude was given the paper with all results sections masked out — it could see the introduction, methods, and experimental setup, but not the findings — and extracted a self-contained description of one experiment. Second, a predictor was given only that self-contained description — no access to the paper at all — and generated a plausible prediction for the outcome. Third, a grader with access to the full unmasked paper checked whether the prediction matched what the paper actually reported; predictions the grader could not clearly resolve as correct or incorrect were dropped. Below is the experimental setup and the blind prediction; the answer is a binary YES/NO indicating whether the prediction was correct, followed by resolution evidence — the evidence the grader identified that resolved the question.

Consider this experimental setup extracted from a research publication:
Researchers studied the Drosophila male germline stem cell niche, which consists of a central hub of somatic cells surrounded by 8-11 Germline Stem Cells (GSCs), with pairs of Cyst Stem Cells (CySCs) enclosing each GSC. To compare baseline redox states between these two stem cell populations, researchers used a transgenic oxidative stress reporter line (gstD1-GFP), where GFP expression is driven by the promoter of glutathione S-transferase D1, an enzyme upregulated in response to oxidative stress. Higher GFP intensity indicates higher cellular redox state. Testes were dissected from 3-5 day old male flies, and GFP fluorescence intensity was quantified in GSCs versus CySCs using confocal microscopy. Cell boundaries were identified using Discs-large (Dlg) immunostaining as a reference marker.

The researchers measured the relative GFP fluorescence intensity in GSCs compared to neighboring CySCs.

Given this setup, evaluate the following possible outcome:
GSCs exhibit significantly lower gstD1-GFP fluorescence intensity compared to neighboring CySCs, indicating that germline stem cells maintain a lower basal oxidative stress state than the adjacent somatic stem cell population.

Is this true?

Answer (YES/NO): YES